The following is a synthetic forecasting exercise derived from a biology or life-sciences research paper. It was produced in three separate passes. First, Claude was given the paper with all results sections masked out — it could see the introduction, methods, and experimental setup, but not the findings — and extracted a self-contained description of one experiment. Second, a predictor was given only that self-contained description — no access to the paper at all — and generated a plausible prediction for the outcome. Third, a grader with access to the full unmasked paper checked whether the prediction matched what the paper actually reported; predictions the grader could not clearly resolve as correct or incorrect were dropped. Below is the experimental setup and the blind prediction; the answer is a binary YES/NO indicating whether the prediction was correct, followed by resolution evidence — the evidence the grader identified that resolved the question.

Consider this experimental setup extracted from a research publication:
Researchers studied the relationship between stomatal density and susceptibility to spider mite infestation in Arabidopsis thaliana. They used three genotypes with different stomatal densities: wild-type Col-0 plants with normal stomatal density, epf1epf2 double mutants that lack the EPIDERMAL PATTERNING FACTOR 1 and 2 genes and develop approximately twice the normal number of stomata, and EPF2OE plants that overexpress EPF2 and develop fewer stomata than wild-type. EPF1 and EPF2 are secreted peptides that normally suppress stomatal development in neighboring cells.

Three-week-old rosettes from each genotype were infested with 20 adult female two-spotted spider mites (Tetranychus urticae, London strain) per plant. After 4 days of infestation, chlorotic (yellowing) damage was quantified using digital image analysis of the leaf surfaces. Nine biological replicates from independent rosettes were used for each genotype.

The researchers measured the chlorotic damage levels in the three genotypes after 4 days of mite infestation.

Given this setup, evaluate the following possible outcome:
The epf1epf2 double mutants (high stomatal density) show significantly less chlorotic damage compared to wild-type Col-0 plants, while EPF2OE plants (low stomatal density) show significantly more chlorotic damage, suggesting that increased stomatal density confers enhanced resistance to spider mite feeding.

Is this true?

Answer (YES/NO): NO